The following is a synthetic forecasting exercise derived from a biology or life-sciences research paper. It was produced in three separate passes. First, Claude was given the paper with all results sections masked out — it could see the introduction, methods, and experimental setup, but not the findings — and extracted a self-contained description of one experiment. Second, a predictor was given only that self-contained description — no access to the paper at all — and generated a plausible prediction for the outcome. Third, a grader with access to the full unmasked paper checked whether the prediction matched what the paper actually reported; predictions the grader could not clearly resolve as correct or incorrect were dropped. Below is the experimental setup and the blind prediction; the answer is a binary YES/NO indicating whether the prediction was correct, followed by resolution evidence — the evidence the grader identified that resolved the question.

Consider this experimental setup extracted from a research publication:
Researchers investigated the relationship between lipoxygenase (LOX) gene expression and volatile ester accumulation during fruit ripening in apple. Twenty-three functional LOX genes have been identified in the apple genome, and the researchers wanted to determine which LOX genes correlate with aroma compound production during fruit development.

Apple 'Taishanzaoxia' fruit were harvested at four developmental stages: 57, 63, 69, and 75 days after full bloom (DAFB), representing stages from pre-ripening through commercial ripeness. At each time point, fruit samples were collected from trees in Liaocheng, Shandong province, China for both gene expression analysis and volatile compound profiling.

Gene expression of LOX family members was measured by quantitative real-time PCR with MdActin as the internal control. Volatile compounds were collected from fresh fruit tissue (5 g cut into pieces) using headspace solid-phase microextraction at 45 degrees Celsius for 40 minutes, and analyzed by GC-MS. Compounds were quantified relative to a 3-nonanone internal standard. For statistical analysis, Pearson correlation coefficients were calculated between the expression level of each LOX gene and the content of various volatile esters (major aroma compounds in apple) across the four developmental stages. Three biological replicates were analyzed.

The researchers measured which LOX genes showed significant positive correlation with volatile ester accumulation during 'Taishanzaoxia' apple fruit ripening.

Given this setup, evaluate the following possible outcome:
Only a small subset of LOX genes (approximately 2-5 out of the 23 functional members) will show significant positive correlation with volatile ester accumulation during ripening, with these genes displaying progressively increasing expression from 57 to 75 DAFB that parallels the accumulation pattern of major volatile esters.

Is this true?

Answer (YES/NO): YES